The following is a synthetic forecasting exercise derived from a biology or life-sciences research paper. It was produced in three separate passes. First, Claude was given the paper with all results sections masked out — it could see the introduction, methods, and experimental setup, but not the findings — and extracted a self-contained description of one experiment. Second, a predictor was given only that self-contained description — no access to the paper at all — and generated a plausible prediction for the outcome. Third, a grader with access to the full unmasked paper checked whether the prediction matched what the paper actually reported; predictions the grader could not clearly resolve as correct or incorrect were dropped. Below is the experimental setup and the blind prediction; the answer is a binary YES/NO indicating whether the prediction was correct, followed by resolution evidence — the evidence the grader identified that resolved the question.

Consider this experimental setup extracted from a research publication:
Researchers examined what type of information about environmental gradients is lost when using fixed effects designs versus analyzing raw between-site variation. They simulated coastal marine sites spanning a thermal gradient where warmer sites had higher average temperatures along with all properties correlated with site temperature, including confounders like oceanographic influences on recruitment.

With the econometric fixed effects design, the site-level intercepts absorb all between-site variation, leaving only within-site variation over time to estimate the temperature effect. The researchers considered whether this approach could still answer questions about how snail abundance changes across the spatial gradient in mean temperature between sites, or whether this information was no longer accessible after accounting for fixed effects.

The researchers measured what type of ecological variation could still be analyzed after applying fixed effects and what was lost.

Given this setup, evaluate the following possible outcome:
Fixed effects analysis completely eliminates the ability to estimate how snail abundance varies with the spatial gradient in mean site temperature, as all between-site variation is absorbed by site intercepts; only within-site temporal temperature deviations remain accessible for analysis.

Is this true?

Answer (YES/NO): YES